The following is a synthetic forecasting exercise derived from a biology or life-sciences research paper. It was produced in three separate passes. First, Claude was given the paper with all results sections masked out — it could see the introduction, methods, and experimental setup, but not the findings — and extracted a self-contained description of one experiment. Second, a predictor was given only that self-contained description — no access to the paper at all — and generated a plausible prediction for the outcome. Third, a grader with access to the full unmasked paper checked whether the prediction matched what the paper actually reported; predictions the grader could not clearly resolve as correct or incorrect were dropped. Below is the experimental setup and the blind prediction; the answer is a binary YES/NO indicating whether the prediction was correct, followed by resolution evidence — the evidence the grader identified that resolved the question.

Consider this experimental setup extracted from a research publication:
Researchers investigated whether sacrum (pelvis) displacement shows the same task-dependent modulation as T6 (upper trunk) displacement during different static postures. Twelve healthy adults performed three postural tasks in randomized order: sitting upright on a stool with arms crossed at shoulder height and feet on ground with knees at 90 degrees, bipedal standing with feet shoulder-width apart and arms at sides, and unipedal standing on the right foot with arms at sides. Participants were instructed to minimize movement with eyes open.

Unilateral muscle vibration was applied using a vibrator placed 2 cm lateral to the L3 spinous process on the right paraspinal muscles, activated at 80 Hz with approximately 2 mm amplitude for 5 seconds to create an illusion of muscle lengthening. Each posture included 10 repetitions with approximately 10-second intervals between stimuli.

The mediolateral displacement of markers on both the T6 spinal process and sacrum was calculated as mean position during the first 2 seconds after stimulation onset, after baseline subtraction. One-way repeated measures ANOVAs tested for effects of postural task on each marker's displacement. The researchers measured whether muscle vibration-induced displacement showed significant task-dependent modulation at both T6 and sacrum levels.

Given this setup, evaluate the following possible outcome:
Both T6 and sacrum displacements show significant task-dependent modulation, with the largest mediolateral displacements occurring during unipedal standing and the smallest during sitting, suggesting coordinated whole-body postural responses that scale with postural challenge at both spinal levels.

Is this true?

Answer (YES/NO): NO